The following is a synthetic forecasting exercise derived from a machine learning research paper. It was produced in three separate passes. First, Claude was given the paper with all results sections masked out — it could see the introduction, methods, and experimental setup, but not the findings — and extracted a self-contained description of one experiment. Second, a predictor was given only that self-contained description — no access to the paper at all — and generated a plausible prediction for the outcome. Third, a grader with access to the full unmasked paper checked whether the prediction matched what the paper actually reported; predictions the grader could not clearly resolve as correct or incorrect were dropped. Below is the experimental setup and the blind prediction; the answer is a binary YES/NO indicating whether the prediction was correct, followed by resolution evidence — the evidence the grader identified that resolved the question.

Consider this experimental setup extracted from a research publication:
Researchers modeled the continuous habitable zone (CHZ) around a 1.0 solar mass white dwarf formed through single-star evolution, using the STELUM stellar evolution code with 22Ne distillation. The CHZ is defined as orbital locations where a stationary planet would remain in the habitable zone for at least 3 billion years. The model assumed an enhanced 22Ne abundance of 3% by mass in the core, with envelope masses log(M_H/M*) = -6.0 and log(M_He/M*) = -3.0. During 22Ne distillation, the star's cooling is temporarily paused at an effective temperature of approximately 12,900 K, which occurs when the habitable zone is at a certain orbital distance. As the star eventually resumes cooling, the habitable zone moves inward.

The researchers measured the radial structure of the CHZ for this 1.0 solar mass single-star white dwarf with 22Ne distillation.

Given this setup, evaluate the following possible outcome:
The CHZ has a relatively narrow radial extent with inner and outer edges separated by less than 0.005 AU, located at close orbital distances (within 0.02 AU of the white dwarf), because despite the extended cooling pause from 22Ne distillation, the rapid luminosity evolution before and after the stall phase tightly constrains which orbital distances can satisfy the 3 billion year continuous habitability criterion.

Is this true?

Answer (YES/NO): NO